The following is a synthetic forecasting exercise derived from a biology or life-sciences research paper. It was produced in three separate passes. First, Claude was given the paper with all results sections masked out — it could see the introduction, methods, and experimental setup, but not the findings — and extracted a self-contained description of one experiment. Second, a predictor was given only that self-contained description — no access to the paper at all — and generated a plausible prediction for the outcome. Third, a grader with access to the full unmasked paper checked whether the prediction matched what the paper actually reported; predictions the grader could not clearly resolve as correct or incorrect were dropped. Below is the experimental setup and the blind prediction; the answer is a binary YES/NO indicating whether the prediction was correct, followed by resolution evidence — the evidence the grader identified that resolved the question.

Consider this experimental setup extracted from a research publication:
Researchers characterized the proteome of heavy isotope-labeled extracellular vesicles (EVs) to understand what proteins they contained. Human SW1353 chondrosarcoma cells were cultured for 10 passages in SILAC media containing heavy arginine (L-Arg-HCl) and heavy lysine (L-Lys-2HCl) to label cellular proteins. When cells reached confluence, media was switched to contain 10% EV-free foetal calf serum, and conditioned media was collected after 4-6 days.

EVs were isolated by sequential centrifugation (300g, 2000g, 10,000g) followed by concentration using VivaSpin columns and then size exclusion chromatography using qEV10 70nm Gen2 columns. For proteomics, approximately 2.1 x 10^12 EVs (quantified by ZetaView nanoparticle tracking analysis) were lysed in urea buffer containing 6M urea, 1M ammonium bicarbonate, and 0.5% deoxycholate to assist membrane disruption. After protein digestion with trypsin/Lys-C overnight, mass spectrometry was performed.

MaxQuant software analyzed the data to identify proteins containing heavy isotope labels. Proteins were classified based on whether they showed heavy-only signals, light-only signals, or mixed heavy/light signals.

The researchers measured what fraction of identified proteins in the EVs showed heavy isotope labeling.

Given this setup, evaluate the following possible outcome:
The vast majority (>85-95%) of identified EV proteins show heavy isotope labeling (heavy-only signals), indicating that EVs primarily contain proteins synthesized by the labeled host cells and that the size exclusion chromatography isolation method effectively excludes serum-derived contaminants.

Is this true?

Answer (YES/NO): NO